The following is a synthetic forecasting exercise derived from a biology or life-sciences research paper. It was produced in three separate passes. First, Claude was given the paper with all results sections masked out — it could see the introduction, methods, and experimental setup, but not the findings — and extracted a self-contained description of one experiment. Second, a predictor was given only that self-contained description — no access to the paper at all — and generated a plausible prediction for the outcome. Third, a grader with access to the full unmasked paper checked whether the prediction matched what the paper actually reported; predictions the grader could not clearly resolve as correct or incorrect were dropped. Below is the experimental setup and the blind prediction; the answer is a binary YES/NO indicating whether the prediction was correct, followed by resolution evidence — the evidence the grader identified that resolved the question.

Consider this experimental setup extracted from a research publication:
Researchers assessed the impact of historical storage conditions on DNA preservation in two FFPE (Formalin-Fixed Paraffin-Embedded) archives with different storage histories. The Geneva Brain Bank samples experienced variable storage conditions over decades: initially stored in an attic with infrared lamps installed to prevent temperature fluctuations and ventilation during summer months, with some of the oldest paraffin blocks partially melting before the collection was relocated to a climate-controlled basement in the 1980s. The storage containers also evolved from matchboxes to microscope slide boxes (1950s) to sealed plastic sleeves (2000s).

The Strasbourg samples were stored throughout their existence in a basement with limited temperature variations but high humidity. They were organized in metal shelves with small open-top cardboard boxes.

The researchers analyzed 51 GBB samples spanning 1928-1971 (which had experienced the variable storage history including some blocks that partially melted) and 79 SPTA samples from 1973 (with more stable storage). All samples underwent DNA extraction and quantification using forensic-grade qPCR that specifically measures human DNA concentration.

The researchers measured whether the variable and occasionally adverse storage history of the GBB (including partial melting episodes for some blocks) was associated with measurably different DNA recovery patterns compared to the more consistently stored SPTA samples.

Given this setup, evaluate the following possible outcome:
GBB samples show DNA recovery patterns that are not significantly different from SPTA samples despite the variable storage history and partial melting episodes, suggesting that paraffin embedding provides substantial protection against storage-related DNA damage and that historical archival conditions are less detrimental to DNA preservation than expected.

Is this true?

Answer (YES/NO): YES